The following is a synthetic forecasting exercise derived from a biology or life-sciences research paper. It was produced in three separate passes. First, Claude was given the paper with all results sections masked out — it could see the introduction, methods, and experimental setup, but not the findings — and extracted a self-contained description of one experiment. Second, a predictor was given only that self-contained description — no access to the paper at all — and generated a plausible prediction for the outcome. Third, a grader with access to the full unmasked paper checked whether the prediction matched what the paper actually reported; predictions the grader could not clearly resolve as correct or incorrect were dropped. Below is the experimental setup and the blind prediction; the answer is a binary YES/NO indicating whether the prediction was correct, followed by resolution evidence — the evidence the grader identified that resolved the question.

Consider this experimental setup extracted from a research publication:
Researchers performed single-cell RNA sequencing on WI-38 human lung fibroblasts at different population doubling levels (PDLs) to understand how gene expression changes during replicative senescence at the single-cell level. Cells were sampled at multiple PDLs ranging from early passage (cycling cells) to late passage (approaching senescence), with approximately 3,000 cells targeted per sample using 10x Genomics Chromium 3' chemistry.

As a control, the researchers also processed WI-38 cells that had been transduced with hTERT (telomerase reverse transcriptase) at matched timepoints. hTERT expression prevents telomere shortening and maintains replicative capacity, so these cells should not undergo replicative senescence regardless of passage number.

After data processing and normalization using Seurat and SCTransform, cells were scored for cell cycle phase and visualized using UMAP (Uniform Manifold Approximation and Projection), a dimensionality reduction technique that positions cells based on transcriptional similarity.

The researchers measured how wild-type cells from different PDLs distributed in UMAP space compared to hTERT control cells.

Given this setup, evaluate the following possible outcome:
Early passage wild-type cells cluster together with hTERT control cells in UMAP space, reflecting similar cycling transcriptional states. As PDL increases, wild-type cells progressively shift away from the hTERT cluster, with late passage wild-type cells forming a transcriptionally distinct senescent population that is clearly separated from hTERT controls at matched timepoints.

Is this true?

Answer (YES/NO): NO